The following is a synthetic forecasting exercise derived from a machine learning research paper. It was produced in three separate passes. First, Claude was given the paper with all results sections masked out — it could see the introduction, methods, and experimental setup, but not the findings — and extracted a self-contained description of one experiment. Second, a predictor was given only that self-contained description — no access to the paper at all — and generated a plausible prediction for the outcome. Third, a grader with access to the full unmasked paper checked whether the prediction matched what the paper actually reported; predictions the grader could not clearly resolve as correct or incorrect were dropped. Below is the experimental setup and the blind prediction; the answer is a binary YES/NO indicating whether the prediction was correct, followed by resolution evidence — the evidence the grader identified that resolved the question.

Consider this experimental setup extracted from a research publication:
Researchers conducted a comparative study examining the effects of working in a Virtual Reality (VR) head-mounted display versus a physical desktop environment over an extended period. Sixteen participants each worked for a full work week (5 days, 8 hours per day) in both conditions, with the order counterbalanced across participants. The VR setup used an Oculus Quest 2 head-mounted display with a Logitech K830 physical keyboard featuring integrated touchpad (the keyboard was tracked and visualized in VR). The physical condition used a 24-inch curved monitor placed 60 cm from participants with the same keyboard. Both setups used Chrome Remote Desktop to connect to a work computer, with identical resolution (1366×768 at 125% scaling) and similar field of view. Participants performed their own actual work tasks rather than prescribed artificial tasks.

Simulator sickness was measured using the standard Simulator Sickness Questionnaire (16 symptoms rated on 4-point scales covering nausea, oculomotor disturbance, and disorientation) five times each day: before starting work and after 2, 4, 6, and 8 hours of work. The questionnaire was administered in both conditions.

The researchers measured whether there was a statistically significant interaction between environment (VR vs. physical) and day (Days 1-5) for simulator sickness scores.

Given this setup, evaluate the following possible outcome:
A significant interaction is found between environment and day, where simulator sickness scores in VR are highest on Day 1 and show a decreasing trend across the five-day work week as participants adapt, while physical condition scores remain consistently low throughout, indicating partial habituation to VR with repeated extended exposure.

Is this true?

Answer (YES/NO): NO